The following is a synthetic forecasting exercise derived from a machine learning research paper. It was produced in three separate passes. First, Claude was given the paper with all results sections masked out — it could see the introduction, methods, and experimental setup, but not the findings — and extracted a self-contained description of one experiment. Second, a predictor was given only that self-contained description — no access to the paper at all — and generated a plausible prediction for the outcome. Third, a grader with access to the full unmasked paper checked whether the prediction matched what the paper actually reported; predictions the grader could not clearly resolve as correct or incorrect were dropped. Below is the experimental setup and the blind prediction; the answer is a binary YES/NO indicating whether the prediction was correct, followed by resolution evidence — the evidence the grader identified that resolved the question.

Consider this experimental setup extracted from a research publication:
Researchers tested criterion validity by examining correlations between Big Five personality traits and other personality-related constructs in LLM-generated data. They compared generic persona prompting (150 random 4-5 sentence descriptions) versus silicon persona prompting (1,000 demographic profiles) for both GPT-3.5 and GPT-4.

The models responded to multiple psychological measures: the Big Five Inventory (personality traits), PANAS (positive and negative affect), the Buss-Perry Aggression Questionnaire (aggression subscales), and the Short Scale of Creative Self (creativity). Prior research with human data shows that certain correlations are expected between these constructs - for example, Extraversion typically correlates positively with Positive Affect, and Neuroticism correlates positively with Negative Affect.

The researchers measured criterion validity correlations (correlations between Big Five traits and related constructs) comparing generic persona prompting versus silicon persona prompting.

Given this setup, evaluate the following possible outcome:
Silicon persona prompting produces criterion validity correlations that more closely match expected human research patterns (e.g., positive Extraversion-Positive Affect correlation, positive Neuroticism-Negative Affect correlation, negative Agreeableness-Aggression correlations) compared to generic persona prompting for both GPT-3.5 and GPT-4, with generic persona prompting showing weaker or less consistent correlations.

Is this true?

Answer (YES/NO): NO